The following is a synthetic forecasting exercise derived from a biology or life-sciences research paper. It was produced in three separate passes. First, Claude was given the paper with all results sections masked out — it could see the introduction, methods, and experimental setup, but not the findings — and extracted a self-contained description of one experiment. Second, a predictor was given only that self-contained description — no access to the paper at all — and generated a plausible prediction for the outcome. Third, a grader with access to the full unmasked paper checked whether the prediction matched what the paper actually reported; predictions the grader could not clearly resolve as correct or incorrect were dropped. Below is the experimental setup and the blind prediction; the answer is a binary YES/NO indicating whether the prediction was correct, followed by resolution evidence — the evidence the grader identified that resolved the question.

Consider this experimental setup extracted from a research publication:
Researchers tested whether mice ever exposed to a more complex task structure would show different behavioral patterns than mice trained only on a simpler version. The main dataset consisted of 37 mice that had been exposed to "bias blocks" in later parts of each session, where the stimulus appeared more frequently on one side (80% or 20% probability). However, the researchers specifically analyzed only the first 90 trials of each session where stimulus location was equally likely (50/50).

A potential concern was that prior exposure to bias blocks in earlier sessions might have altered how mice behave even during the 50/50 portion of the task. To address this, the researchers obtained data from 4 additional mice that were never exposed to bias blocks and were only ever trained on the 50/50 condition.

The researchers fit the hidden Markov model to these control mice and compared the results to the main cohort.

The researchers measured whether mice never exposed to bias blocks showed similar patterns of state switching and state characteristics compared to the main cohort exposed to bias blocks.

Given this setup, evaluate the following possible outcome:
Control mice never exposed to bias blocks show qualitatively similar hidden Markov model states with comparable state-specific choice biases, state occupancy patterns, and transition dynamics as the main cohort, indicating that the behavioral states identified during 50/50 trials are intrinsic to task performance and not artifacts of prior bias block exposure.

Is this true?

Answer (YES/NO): YES